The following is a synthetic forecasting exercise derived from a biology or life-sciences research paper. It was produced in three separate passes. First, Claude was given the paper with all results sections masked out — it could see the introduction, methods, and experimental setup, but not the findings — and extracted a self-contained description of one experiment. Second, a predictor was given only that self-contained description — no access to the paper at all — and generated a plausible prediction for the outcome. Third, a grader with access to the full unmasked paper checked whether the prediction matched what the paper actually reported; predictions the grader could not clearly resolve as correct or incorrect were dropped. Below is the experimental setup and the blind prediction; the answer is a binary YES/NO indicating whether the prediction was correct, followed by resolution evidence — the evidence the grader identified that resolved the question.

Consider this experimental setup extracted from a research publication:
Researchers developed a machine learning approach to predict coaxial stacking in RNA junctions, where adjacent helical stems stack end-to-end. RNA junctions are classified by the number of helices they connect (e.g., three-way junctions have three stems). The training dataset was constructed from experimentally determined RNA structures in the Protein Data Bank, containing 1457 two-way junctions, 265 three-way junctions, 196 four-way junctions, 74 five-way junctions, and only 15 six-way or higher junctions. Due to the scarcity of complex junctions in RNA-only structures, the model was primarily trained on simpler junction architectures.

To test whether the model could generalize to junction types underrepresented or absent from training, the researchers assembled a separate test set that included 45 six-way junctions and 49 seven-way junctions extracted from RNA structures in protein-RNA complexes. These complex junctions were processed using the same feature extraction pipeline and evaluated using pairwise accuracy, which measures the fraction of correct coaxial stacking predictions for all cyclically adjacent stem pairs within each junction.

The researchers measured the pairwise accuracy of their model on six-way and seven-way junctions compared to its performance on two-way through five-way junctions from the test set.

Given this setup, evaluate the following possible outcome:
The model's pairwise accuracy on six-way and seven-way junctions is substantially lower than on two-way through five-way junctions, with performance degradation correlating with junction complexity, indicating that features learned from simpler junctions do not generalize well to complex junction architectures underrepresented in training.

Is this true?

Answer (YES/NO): NO